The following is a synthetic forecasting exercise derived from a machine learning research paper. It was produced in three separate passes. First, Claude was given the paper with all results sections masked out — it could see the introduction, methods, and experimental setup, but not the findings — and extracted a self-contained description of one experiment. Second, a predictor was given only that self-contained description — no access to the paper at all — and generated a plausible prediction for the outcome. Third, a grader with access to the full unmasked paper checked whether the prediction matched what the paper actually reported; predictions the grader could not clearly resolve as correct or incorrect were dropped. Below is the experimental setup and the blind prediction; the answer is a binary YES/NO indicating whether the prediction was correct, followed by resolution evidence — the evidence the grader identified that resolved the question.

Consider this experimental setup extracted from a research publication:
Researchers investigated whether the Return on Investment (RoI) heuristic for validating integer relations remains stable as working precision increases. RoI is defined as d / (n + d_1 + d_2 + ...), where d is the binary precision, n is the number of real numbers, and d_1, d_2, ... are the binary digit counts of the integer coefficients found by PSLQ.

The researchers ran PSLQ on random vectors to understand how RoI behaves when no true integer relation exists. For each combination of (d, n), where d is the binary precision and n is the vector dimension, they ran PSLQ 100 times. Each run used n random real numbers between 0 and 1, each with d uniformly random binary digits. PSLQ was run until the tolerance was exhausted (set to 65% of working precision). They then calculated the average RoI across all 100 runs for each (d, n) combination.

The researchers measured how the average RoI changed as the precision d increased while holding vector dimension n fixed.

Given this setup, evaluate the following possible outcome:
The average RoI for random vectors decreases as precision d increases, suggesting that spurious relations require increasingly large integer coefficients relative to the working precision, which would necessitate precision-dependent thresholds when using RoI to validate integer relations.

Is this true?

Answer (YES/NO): NO